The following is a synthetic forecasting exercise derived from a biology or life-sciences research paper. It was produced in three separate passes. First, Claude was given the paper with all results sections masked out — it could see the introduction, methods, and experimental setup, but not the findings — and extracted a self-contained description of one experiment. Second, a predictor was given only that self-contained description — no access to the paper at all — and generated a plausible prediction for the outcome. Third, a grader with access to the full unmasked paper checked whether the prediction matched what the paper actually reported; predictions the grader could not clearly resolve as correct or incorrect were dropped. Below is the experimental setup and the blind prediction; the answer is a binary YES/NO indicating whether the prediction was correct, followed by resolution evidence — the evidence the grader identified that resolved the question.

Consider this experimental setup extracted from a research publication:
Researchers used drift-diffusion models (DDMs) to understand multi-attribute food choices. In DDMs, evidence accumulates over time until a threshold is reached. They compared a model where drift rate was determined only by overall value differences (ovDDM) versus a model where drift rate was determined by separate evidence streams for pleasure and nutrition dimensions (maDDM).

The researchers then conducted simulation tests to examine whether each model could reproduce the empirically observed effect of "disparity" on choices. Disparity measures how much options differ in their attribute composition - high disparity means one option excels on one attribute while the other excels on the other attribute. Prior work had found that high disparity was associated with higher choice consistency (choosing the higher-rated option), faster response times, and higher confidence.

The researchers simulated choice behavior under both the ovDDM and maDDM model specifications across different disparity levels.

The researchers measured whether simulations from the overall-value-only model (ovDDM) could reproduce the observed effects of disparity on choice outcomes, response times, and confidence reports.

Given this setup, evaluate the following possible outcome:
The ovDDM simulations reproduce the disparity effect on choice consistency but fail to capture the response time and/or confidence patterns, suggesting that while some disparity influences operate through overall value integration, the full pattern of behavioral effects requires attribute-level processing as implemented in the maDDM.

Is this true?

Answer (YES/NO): NO